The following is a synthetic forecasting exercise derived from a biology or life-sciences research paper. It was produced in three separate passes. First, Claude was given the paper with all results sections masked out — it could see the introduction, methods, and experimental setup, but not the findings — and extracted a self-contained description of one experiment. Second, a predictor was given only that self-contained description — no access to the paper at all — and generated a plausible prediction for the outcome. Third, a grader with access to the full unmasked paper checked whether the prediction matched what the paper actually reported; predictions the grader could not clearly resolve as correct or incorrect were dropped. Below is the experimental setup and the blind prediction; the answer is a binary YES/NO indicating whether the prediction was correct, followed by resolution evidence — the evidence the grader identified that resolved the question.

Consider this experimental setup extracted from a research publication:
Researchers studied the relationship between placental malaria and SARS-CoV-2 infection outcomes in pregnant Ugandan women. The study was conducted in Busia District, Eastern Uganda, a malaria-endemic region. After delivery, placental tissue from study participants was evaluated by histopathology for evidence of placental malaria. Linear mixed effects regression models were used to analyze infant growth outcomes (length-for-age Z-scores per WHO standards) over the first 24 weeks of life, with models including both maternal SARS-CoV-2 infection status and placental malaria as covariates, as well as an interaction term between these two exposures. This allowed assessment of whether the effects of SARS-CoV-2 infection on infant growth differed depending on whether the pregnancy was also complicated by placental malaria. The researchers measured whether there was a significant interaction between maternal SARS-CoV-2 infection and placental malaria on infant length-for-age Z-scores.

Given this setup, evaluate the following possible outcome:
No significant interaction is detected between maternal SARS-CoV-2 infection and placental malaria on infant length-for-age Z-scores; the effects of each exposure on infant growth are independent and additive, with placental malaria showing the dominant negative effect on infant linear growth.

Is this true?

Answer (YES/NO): NO